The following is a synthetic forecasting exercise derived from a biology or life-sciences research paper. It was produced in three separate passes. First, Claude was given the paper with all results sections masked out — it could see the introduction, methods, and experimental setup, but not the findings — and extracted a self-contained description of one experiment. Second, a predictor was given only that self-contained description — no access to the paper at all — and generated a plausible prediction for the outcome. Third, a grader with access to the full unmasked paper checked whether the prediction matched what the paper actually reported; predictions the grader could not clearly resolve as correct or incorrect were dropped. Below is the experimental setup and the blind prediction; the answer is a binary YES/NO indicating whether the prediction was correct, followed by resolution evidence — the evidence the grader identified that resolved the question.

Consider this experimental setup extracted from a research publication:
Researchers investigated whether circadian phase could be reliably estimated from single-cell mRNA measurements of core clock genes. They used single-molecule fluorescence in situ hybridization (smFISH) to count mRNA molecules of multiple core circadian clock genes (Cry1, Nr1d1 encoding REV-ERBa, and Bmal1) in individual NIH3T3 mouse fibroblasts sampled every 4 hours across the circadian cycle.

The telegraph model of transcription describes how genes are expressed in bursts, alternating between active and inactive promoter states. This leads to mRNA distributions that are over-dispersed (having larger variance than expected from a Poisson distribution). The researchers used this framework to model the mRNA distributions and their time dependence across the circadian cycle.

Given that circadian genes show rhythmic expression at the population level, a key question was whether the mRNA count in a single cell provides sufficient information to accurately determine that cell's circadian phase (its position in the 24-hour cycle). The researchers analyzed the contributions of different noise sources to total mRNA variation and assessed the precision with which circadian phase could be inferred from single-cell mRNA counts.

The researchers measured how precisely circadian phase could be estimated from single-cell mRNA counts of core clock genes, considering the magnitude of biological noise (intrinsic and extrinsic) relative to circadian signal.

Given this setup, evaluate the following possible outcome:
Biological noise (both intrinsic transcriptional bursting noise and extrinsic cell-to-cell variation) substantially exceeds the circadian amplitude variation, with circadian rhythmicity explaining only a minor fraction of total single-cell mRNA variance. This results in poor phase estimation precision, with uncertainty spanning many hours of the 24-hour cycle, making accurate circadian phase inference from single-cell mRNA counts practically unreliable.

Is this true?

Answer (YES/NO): YES